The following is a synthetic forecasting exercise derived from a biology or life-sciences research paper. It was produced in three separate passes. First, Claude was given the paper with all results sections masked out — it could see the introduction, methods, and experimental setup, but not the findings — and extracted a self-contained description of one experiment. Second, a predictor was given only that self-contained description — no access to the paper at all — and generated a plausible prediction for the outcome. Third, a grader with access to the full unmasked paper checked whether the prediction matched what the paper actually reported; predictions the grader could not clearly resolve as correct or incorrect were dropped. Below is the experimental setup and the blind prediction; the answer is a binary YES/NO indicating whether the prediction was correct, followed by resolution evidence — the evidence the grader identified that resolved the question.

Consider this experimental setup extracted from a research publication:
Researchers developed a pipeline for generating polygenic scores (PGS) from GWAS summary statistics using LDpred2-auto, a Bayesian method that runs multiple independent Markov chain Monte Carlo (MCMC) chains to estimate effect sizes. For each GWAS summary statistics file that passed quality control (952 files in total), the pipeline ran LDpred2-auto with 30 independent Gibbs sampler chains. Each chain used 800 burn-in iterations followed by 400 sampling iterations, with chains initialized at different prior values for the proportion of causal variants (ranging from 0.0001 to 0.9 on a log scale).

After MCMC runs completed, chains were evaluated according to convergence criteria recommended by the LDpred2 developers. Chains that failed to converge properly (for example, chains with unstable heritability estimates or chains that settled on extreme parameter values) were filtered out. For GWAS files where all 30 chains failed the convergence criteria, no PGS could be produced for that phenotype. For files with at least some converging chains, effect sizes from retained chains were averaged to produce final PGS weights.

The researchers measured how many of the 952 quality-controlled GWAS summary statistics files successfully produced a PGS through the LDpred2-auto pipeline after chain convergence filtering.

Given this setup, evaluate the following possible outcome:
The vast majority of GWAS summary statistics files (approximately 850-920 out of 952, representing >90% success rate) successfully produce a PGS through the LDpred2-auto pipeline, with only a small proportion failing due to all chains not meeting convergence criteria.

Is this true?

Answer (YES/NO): NO